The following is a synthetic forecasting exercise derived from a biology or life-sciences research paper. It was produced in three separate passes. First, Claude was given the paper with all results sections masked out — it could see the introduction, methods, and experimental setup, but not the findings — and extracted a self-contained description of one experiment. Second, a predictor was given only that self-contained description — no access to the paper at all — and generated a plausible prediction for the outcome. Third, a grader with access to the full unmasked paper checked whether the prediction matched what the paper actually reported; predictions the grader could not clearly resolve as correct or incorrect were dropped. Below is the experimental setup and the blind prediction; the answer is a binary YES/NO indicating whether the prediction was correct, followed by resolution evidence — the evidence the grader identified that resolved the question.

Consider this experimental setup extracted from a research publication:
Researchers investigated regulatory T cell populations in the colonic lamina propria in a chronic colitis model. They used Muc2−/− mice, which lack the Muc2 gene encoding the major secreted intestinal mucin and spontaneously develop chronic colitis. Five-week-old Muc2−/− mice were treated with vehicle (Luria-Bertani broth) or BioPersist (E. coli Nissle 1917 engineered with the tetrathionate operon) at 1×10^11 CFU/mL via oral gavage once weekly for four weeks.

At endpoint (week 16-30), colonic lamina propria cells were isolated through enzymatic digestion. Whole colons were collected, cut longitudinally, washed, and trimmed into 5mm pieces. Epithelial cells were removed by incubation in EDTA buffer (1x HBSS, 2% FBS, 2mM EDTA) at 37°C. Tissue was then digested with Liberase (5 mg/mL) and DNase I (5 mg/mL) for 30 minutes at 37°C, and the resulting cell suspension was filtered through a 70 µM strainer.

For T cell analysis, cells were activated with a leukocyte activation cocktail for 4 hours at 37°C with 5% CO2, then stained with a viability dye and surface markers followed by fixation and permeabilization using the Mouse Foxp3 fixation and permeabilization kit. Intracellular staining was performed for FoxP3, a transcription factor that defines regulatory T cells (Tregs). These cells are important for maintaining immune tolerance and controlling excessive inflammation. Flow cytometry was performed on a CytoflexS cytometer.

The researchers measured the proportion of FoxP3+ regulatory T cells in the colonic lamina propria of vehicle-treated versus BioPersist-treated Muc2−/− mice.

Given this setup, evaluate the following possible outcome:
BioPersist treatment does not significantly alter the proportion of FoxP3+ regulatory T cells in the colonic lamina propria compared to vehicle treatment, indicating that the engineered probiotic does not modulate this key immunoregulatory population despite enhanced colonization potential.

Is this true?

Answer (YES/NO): NO